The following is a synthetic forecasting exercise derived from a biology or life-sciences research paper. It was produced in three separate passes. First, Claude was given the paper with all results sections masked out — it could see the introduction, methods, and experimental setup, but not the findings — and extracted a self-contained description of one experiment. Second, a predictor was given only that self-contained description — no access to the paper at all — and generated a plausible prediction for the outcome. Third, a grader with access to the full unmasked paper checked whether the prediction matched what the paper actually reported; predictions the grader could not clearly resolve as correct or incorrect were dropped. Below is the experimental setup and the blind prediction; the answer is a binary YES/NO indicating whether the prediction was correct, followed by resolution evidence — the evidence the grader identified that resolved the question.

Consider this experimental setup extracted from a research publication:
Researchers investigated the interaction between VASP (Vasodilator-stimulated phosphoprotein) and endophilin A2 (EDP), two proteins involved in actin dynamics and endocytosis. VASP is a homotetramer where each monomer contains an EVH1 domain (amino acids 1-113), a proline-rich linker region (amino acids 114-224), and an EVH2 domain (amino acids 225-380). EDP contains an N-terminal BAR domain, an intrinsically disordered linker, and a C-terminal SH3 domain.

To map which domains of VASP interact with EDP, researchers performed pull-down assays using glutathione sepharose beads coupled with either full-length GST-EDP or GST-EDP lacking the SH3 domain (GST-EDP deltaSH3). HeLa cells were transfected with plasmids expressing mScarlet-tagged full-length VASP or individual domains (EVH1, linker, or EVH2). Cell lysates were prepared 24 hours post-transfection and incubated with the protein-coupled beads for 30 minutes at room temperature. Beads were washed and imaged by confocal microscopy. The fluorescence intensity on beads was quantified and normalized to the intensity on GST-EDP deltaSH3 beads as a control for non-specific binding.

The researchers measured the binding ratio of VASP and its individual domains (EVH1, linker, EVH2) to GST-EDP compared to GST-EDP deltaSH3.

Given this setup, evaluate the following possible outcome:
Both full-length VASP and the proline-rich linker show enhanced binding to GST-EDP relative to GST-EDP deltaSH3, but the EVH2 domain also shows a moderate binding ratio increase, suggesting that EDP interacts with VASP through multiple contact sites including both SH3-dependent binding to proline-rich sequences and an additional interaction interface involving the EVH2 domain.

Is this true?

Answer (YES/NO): NO